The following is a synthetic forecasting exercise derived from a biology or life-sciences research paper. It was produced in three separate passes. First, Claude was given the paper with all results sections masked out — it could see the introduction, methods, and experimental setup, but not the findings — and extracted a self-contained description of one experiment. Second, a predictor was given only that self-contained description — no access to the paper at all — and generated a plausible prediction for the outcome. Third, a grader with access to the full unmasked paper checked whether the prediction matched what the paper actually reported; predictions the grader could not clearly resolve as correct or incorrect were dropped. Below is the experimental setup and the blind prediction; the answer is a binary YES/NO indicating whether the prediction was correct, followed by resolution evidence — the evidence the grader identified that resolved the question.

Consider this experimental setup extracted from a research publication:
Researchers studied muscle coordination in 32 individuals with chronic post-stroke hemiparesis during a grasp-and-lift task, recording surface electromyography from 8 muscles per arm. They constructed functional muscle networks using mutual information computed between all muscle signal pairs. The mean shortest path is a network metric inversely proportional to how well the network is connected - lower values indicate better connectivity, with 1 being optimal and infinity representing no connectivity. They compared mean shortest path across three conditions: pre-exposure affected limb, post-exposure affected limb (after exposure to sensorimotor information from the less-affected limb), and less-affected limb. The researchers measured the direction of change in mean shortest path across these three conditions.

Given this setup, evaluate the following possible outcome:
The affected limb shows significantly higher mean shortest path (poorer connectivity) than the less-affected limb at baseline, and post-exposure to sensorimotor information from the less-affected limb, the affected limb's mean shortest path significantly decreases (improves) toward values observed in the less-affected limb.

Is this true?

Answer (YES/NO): YES